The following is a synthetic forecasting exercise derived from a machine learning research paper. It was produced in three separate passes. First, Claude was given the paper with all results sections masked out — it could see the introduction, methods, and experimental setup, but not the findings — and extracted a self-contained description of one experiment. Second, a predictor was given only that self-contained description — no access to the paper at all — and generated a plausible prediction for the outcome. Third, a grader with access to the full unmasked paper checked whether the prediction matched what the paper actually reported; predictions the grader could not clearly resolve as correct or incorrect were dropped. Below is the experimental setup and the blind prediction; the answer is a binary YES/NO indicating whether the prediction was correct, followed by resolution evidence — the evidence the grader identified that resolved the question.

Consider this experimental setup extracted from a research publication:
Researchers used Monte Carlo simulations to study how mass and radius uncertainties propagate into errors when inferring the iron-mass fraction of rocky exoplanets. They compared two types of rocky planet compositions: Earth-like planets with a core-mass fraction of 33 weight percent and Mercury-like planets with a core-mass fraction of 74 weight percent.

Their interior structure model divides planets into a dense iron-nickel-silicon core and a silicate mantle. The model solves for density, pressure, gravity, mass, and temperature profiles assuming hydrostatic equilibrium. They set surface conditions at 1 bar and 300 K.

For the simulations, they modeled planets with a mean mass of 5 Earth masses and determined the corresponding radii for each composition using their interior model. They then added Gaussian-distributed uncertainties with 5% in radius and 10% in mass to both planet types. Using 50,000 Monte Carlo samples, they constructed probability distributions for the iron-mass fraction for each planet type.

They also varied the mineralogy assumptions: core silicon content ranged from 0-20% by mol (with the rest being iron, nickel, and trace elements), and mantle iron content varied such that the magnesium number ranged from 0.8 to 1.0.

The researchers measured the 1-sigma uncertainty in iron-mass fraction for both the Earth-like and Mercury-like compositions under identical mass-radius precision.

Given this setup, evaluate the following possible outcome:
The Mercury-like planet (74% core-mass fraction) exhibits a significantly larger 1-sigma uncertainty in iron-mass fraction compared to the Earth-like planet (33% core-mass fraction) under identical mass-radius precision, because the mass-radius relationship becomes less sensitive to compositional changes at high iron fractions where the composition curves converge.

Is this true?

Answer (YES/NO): NO